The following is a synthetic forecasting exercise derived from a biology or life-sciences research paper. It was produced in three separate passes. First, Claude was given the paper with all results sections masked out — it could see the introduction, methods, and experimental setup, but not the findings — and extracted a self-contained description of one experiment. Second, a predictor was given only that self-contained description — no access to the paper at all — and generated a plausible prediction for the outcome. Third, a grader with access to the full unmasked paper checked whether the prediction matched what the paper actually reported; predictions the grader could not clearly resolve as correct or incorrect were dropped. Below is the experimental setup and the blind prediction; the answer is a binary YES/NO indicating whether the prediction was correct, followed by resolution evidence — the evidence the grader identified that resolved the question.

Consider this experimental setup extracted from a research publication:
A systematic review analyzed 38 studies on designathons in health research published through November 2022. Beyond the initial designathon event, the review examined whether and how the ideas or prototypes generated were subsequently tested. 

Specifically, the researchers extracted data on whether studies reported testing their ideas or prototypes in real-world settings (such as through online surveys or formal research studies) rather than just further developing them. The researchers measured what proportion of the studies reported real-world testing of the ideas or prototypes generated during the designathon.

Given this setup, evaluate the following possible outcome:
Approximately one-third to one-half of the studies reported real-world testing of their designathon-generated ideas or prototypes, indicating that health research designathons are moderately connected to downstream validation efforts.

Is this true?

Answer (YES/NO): NO